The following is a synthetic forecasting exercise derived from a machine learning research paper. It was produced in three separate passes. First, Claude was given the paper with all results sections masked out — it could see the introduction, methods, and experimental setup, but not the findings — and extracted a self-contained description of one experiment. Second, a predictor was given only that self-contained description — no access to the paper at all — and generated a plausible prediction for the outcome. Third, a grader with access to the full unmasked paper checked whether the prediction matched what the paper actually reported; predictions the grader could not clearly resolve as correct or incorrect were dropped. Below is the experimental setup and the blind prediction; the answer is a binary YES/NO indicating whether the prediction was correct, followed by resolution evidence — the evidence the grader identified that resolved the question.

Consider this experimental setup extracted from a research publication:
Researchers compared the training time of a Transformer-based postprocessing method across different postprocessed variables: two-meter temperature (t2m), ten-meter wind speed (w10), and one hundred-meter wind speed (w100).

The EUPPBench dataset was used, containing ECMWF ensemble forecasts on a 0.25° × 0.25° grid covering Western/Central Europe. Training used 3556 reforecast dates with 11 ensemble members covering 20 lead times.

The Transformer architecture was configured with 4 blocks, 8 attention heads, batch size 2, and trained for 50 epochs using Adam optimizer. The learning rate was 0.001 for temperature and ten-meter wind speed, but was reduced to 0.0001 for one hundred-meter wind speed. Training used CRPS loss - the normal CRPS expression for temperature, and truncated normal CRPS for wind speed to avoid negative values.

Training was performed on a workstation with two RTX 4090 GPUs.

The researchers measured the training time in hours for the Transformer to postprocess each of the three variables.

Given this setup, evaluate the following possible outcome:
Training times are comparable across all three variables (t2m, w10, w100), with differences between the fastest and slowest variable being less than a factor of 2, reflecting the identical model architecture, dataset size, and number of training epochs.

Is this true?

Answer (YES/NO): YES